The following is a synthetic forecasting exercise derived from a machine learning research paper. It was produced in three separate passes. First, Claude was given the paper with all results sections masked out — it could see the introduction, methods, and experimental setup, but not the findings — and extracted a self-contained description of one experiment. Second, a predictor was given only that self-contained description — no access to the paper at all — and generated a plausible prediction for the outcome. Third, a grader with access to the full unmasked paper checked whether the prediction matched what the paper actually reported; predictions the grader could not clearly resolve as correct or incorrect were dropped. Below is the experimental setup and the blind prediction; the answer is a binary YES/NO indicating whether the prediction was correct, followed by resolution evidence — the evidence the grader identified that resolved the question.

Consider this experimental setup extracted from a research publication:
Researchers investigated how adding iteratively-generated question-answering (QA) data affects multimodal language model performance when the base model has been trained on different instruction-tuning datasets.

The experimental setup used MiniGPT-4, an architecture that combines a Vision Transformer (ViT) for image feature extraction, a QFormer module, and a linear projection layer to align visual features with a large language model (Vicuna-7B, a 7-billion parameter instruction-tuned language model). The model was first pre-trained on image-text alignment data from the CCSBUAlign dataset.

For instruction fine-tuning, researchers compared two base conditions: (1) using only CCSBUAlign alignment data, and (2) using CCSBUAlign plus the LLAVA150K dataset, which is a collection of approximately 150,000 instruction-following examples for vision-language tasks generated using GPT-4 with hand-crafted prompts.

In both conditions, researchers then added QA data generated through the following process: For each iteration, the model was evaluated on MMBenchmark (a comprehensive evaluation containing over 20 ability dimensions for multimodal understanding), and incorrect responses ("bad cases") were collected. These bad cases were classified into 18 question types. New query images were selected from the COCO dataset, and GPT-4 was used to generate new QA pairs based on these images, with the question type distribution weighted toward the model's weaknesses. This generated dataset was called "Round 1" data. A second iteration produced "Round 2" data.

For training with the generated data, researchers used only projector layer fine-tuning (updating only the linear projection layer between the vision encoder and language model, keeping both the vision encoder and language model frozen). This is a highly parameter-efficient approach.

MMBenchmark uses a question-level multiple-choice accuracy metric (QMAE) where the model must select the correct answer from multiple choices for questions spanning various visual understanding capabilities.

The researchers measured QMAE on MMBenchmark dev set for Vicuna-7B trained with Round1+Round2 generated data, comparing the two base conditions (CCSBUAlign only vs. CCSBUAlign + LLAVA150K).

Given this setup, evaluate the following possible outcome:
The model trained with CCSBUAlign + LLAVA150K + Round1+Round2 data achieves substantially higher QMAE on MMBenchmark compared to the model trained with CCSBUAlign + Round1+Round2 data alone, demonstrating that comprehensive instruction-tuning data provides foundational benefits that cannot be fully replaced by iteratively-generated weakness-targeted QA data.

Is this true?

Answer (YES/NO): NO